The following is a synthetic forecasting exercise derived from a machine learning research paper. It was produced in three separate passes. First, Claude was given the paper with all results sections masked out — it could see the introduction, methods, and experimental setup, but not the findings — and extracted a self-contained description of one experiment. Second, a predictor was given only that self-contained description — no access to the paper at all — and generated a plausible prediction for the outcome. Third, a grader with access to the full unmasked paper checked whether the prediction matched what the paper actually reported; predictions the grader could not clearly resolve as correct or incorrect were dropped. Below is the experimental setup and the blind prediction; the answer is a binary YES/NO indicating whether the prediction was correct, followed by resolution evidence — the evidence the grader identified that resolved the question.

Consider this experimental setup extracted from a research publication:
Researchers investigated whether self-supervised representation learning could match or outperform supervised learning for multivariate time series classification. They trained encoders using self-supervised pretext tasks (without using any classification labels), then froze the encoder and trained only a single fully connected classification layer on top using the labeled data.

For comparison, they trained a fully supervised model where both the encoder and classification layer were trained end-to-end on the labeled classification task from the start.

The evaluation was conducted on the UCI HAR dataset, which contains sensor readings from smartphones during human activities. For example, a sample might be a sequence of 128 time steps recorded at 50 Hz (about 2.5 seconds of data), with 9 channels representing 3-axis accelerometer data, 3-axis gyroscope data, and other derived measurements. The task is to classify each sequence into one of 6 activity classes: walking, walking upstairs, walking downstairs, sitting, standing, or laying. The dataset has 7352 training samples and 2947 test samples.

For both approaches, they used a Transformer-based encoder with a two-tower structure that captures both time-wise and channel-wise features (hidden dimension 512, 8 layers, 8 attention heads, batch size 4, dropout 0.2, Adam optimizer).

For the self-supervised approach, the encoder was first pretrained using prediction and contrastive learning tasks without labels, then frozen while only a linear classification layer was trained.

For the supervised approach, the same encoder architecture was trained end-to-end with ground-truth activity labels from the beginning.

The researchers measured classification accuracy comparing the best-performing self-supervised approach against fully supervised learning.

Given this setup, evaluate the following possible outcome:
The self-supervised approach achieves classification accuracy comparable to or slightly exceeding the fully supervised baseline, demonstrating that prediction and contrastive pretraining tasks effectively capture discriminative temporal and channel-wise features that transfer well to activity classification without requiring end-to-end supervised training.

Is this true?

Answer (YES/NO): YES